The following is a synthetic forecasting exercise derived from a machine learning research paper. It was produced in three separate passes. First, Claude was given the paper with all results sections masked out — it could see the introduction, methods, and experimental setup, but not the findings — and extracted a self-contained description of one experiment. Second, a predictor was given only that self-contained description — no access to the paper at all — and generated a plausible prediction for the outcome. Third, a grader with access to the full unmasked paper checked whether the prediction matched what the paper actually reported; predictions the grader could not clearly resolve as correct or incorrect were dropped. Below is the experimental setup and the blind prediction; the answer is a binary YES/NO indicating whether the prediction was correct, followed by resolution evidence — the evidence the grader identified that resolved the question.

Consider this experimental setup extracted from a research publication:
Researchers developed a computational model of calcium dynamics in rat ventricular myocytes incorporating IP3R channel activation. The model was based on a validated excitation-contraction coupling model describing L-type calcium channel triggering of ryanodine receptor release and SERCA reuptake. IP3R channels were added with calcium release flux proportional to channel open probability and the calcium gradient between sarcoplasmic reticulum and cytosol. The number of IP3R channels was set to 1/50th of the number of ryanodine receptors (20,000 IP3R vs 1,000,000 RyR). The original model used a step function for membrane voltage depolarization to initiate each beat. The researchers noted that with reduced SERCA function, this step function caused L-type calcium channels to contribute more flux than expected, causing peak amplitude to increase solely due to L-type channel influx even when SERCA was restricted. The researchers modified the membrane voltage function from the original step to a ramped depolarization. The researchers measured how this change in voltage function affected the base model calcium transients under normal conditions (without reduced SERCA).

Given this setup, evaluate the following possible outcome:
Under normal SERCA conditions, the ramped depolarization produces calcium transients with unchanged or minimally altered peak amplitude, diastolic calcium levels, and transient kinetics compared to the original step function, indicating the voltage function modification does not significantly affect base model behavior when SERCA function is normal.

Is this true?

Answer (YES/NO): YES